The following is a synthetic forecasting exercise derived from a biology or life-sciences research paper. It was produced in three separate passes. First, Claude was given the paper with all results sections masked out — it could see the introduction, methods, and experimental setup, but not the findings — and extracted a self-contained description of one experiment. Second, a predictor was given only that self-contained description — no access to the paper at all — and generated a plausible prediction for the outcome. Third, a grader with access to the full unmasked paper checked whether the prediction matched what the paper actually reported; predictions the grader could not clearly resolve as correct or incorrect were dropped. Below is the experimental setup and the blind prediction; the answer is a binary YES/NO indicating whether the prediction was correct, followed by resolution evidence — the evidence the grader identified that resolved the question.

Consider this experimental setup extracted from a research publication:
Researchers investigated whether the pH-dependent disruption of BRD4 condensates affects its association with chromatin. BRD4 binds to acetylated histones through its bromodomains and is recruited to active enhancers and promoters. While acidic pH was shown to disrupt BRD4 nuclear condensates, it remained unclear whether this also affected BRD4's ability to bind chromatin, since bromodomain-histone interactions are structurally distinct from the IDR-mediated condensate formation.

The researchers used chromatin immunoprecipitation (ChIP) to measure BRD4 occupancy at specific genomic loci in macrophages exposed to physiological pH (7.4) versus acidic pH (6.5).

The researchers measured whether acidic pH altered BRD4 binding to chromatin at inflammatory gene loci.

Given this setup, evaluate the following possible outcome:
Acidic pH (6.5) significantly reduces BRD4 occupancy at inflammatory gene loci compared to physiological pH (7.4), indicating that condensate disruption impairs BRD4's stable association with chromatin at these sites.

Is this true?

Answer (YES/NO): YES